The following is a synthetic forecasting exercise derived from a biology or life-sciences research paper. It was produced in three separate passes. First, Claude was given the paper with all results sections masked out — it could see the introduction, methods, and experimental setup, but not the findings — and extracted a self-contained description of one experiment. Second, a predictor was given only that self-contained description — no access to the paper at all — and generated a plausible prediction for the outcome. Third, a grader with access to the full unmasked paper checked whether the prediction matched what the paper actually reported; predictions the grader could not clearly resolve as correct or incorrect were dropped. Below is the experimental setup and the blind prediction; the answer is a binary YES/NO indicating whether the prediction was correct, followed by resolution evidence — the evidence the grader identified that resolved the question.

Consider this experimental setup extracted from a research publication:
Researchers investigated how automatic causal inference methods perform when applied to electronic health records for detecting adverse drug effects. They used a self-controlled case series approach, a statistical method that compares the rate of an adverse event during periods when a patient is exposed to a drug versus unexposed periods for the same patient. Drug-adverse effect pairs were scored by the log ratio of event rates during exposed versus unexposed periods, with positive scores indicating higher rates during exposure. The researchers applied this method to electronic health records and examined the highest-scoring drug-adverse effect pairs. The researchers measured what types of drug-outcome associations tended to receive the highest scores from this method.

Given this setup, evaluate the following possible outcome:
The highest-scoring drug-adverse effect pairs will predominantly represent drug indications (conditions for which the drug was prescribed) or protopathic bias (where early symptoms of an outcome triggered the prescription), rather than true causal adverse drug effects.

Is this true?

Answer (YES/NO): YES